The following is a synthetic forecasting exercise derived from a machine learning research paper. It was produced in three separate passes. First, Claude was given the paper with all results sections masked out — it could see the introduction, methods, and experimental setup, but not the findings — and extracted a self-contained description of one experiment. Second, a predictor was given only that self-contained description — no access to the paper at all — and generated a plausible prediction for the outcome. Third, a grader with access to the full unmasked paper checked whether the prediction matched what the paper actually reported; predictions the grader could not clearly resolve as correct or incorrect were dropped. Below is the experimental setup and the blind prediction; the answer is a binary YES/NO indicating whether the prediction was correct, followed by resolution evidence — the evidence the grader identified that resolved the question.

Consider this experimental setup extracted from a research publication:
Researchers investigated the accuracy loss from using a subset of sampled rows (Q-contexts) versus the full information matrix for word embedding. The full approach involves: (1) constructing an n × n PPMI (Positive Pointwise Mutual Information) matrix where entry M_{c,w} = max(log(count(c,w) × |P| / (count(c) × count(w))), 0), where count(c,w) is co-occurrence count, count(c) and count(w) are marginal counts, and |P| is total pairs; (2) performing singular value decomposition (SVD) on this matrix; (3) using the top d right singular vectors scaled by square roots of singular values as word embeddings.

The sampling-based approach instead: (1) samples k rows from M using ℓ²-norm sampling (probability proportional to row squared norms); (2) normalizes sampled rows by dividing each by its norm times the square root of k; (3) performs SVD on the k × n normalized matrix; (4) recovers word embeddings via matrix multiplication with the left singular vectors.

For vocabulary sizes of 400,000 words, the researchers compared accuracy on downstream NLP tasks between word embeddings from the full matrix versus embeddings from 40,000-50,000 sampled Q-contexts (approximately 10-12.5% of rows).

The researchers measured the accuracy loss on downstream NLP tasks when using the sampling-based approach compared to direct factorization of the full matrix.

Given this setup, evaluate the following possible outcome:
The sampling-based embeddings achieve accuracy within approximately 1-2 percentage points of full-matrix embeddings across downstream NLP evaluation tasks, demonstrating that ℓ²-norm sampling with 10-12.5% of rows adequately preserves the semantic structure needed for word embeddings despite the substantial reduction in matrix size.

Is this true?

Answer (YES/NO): YES